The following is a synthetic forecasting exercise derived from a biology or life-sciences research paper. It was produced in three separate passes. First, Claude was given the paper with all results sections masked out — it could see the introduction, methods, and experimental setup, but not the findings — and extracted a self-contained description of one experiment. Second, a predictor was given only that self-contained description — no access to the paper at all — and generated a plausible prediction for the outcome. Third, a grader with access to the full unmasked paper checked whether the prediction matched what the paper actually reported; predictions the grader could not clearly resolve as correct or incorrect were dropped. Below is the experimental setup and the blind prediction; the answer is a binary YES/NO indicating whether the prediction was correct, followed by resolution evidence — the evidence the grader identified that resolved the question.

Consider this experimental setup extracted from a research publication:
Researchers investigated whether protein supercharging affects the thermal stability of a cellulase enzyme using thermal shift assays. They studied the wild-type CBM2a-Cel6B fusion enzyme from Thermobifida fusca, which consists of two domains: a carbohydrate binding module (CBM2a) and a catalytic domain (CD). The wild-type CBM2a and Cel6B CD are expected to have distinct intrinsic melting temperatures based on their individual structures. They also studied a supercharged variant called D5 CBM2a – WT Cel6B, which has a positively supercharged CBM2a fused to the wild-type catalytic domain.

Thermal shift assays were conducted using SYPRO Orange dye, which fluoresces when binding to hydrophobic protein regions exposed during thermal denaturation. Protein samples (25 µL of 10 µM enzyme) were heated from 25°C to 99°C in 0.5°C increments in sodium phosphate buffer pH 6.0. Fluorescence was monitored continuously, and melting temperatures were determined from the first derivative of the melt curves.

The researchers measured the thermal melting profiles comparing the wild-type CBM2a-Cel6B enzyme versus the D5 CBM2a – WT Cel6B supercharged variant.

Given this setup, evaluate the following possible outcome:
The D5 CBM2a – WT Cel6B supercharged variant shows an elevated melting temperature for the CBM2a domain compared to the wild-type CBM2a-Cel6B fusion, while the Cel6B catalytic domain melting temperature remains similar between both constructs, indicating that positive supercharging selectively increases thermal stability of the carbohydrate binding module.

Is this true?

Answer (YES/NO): NO